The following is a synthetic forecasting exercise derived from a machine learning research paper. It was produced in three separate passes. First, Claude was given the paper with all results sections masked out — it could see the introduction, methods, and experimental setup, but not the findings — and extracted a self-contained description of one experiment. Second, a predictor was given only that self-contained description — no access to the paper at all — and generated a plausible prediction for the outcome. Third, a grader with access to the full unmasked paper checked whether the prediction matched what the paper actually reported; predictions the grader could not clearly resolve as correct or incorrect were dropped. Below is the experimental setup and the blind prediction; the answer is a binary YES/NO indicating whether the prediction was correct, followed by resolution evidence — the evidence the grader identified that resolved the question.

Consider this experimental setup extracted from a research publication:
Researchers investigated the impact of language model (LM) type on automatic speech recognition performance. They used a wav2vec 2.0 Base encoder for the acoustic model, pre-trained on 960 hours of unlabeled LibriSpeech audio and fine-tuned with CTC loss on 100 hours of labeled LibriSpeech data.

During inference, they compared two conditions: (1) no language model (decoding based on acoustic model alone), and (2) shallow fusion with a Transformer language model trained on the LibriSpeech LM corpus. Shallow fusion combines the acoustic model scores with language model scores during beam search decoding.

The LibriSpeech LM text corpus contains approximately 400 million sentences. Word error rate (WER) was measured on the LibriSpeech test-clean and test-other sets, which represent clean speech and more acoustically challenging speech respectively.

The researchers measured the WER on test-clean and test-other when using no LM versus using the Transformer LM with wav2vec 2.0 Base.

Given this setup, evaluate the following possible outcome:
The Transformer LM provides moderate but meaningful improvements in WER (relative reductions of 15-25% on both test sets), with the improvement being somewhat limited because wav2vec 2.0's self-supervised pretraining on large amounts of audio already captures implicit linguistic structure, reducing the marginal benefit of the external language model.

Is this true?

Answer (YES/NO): NO